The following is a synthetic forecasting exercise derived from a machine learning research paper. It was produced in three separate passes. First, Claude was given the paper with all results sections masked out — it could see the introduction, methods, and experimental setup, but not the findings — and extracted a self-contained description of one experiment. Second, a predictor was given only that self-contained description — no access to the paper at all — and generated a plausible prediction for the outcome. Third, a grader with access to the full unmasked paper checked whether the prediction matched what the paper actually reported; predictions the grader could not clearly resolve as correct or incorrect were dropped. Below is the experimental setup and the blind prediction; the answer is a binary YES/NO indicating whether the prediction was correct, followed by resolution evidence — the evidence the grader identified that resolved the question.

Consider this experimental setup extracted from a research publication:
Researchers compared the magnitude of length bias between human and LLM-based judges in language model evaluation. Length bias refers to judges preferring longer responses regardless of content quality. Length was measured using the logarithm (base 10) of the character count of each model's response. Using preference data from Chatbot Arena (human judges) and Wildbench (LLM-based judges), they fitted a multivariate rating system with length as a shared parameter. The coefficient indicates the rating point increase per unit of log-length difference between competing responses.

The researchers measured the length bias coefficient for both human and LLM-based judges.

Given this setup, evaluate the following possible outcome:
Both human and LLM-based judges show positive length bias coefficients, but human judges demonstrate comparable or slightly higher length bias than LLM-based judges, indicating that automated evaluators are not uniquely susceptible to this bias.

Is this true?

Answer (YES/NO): NO